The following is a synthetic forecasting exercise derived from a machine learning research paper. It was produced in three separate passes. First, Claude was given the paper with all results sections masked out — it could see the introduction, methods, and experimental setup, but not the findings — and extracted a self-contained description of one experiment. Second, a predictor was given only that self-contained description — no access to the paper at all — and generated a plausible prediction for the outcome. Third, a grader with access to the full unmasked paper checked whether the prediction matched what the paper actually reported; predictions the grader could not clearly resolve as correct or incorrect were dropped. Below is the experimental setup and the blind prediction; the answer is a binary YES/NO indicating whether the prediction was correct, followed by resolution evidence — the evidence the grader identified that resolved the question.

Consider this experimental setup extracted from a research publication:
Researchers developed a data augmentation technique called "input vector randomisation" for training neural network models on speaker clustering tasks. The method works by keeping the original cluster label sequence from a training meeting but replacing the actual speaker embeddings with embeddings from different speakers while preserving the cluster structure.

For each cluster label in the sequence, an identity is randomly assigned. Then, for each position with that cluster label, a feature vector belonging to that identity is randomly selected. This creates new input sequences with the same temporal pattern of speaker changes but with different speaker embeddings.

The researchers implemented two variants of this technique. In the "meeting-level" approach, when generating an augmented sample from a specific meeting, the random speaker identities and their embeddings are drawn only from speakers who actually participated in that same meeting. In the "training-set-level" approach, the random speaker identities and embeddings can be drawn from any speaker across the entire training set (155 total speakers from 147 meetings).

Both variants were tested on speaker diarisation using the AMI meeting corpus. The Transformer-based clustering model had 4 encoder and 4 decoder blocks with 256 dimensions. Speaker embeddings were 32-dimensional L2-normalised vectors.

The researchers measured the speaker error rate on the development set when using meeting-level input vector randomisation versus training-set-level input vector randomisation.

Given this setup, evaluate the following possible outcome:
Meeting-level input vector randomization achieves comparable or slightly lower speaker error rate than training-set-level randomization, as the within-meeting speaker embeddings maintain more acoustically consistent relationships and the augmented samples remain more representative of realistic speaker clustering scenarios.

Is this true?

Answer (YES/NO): NO